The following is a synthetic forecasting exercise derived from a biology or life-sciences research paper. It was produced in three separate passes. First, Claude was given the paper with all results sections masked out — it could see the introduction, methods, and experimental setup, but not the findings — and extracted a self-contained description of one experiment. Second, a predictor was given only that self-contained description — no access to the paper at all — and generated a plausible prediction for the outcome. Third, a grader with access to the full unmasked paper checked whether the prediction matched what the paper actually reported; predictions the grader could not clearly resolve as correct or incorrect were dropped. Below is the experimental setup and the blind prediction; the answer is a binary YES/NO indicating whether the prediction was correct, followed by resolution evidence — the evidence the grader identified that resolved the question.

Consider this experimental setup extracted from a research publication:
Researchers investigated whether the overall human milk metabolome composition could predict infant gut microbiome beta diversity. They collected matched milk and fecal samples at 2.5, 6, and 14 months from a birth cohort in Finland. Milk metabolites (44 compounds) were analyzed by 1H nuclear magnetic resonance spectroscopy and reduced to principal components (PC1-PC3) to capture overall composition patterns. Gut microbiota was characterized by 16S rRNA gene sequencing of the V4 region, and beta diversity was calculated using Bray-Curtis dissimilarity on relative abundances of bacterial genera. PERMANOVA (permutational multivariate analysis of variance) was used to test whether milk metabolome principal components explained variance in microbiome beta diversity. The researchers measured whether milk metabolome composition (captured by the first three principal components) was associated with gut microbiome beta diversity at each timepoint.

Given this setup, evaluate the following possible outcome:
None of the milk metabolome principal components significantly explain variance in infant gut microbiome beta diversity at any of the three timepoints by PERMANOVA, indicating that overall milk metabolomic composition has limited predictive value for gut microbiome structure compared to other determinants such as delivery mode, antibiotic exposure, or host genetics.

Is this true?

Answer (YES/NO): NO